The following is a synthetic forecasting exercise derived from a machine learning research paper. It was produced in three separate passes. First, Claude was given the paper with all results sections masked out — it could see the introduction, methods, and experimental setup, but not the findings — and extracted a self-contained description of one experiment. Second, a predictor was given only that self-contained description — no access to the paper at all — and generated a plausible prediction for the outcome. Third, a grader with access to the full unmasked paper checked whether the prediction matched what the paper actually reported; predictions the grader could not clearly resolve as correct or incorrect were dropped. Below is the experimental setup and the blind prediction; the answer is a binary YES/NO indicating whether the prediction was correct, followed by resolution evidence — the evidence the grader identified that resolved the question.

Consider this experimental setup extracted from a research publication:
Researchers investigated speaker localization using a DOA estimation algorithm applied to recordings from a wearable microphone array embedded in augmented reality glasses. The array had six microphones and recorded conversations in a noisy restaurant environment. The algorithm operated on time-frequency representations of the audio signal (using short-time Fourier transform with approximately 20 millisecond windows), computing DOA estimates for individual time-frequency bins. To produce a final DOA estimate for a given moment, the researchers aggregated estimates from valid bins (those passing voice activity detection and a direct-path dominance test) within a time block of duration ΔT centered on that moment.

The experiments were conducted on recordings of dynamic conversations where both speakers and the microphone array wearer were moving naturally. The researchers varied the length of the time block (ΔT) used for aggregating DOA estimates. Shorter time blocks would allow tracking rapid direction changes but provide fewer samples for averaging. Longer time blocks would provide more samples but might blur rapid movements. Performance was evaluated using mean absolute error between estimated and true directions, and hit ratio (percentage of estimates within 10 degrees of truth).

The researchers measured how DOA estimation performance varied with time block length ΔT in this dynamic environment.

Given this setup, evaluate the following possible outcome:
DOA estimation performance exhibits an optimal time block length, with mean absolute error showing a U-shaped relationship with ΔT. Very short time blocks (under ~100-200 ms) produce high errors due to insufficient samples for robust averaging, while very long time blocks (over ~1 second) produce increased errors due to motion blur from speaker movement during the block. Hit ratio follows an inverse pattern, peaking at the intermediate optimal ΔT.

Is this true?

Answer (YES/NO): NO